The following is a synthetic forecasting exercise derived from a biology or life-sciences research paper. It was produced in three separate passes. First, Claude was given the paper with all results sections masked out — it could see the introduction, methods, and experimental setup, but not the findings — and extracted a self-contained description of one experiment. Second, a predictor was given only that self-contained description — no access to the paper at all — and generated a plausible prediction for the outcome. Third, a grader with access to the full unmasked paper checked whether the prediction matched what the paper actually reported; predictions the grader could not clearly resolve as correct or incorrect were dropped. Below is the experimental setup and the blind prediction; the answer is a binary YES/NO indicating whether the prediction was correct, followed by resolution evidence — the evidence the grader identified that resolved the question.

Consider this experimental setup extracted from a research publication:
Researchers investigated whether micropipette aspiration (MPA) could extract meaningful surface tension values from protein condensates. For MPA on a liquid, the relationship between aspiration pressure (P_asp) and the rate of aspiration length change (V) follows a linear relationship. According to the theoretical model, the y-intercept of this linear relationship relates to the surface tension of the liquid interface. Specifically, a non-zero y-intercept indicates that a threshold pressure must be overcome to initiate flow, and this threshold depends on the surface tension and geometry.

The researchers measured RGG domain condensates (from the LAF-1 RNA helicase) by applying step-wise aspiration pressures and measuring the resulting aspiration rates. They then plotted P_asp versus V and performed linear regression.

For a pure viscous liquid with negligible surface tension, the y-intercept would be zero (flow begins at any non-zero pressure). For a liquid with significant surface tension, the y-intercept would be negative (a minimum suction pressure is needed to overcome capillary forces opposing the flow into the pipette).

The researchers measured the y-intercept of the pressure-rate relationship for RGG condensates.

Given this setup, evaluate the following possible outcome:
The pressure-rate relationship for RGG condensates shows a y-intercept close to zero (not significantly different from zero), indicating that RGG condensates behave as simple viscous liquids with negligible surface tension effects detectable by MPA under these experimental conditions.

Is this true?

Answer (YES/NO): NO